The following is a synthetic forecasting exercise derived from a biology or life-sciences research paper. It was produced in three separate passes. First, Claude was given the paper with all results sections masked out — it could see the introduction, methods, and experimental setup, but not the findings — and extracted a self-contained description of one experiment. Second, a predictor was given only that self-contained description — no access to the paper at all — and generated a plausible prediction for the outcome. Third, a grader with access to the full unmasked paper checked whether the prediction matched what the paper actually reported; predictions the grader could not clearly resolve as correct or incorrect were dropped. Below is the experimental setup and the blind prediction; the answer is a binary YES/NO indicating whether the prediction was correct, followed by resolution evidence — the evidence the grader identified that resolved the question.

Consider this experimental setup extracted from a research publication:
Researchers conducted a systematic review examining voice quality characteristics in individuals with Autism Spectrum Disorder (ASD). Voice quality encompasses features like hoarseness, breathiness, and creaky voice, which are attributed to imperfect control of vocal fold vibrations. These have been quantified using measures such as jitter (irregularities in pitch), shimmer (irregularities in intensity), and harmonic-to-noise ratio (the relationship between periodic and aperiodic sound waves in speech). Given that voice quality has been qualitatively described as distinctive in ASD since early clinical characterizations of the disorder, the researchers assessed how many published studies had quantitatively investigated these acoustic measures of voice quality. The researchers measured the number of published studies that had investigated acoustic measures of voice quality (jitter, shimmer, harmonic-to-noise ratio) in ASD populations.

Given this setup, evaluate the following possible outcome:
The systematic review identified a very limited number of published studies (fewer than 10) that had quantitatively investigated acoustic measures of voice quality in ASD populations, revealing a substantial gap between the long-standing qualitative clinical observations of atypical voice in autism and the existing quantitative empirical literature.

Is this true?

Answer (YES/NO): YES